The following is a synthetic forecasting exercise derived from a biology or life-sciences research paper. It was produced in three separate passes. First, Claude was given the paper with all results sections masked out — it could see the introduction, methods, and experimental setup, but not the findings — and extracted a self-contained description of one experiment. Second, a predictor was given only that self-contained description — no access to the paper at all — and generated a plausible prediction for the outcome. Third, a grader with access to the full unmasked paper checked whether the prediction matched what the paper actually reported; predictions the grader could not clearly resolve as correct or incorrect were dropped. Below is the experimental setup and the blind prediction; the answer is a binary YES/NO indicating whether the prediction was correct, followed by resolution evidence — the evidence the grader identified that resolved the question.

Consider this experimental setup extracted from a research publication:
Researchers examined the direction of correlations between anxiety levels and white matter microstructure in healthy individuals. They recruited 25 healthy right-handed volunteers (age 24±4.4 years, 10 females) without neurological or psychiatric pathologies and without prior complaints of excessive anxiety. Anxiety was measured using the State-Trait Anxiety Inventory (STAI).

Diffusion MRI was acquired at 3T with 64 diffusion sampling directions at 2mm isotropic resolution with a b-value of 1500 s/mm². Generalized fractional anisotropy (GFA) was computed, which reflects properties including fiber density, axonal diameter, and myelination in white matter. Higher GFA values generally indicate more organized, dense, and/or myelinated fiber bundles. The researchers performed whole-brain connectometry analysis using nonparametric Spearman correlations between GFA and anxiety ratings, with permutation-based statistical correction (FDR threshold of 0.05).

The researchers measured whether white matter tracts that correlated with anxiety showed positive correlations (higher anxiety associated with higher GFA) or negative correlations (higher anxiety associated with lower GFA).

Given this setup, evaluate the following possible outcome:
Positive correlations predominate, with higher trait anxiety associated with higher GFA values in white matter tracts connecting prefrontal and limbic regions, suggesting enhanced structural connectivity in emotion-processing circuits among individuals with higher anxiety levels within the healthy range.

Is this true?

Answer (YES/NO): NO